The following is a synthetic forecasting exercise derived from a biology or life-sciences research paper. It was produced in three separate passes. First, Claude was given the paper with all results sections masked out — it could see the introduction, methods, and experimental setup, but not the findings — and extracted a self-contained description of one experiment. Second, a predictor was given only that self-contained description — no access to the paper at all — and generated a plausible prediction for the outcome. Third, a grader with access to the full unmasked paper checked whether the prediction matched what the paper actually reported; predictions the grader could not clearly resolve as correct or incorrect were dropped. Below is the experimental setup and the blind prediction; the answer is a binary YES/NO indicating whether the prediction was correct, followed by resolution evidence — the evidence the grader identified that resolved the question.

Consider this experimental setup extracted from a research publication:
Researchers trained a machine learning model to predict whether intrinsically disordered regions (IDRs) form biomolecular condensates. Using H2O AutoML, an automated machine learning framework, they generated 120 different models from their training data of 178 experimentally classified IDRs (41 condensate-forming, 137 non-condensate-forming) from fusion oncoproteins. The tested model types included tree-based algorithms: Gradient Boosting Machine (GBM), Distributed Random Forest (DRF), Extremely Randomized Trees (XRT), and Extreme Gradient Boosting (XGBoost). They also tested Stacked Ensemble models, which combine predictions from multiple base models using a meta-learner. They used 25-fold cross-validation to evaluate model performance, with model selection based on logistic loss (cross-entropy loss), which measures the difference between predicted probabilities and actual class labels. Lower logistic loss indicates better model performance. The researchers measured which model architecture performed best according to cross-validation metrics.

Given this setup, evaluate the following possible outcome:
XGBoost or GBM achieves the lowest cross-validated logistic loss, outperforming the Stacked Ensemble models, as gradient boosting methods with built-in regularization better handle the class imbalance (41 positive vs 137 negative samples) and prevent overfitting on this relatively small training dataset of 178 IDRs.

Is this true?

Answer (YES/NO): NO